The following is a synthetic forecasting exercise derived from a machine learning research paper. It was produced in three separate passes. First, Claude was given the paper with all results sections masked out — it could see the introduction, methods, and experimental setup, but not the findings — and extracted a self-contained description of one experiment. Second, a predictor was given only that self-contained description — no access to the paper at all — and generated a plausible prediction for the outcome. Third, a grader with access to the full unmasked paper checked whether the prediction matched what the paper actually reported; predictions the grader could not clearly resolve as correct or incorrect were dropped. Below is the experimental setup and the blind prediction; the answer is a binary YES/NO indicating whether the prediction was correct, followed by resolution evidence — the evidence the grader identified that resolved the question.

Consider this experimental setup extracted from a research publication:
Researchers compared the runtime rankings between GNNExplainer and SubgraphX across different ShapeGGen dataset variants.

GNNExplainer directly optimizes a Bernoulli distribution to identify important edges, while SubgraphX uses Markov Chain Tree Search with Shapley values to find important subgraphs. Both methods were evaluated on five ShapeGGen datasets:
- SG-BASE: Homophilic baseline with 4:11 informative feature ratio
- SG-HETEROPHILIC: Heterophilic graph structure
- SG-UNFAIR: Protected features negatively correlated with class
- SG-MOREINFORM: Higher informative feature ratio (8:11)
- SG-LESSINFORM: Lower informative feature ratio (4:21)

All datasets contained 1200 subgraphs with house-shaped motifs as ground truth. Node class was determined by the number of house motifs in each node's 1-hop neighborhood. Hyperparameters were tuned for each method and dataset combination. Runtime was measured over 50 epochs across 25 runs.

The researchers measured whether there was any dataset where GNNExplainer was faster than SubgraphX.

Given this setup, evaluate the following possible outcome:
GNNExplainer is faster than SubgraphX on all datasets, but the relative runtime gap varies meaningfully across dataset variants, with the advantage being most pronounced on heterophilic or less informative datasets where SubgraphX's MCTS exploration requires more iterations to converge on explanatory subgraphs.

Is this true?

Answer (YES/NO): NO